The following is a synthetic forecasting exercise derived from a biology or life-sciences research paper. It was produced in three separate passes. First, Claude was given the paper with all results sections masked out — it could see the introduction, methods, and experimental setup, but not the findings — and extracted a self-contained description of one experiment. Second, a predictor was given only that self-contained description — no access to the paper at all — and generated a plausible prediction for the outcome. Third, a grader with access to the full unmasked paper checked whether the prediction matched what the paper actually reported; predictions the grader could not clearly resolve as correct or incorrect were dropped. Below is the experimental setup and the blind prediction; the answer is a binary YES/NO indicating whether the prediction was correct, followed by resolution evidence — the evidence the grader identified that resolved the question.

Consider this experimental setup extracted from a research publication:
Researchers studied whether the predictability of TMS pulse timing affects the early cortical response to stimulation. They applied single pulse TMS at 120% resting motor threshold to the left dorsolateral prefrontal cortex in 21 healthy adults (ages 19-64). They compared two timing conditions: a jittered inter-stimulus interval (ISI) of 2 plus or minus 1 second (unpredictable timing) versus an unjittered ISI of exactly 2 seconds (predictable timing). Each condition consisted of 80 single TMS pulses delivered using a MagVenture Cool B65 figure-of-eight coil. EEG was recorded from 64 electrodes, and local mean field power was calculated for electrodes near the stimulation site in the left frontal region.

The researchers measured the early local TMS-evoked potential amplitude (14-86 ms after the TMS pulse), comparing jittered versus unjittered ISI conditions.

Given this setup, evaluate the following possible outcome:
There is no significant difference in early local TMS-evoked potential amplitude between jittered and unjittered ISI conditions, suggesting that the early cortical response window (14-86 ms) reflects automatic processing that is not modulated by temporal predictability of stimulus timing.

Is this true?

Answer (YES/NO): YES